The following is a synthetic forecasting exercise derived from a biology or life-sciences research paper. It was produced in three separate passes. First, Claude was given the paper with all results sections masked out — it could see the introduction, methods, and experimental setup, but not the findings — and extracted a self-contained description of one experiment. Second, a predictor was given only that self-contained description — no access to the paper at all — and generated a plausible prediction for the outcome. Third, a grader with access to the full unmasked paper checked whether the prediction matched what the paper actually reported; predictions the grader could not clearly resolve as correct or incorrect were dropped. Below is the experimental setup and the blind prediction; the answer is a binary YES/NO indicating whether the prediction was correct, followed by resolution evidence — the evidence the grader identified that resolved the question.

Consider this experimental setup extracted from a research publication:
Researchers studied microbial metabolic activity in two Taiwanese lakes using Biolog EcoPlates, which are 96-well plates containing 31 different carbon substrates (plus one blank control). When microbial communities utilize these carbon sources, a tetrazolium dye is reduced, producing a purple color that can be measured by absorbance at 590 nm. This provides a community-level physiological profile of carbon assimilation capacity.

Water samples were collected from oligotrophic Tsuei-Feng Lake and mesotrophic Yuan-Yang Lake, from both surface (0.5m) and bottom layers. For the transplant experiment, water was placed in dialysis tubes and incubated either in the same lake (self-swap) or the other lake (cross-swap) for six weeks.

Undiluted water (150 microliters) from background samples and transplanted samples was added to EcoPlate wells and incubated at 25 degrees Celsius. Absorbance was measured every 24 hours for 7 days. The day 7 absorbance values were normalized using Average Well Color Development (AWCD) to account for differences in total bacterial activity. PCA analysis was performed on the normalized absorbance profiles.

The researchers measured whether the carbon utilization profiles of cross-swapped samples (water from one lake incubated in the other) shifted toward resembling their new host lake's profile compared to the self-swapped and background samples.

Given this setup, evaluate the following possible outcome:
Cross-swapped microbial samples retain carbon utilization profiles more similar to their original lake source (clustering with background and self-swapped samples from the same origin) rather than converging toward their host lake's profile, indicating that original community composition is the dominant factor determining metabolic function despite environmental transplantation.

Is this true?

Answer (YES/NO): NO